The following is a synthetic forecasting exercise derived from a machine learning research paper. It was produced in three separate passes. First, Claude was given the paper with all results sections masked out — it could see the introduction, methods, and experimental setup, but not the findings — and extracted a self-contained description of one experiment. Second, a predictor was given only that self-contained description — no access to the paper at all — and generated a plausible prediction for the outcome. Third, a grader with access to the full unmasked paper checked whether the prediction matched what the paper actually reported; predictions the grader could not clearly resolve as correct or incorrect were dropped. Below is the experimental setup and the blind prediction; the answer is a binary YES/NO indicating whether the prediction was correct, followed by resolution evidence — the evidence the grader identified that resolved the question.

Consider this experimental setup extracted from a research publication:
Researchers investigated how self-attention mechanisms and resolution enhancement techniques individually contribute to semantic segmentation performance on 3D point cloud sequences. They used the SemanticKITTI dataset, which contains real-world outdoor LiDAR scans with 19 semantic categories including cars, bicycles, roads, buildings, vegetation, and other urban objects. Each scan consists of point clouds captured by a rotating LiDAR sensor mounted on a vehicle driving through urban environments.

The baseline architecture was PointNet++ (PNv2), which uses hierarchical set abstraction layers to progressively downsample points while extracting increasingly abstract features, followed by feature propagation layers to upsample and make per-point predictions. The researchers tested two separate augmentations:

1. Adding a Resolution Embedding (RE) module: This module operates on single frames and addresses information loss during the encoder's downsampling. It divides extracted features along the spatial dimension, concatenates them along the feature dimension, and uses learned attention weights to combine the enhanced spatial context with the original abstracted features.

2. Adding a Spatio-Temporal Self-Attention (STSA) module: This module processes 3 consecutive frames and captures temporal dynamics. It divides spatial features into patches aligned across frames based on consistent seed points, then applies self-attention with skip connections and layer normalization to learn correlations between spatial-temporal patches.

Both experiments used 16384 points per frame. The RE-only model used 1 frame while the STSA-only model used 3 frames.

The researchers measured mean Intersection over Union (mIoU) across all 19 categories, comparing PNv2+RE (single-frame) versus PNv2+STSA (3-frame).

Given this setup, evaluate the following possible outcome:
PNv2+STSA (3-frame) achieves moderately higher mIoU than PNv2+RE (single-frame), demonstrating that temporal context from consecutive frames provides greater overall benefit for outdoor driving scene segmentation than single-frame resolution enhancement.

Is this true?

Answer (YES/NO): NO